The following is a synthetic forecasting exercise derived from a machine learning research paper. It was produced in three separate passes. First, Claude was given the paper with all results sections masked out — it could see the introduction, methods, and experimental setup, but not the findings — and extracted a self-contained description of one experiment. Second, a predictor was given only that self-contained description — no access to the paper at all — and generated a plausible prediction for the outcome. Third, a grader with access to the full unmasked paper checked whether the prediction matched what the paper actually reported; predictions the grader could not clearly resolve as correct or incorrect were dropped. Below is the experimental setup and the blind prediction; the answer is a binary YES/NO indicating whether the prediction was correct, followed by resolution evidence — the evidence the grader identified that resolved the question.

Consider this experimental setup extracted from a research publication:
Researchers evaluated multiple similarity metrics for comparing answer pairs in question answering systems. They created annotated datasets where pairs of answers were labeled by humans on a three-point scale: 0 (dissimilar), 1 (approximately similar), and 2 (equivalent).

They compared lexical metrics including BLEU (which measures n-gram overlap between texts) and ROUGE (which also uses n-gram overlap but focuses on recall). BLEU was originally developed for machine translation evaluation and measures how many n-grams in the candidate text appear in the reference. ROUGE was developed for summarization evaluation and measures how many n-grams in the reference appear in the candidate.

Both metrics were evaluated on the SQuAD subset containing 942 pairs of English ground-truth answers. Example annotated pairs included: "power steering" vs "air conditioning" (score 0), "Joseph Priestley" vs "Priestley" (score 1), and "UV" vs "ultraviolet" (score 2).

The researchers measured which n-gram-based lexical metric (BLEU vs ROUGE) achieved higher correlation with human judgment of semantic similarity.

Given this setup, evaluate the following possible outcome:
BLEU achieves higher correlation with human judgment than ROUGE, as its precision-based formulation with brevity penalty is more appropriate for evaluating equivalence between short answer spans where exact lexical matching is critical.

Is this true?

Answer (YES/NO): NO